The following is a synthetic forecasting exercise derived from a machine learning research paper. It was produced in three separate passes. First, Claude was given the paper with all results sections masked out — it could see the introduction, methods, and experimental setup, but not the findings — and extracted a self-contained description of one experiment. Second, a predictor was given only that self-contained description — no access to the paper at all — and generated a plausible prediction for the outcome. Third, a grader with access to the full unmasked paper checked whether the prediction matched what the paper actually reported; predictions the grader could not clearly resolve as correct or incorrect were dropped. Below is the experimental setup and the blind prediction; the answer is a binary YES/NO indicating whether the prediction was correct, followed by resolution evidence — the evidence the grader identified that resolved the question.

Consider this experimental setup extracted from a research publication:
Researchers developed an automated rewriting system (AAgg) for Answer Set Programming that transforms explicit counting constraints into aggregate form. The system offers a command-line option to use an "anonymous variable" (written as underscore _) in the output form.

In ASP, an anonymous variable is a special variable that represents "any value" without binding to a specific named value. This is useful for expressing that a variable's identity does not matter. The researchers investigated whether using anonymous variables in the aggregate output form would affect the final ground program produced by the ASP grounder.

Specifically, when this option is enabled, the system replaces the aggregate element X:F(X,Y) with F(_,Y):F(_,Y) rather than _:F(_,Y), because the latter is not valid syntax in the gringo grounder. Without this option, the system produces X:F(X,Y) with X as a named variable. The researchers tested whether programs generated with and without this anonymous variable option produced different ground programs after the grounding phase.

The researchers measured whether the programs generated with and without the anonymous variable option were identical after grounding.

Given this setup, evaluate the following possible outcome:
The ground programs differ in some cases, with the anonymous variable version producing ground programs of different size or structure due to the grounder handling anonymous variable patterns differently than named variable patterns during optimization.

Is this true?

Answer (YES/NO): NO